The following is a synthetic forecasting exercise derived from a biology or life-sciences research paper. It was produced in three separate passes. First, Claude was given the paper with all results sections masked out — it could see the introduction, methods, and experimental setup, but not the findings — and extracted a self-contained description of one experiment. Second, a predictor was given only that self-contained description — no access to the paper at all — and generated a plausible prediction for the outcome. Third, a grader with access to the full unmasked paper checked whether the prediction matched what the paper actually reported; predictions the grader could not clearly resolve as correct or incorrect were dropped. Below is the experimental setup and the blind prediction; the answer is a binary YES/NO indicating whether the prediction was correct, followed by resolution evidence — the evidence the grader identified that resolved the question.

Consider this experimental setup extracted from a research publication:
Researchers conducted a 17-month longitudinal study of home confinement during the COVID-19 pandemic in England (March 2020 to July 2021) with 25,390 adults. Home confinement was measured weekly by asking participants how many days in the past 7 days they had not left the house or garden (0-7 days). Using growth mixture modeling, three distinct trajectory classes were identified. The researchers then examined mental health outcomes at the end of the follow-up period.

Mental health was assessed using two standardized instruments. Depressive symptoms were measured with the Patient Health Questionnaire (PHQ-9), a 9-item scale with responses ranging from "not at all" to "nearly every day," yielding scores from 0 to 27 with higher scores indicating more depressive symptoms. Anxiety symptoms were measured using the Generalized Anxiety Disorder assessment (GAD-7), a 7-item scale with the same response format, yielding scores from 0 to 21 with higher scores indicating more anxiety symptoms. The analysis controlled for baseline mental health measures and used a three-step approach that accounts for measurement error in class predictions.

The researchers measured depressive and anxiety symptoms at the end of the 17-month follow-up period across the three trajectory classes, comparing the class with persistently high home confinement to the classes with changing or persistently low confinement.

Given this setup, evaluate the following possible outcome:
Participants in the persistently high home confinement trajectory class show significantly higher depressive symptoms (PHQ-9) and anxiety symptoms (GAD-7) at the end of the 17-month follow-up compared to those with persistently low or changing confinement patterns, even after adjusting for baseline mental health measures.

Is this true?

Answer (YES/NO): YES